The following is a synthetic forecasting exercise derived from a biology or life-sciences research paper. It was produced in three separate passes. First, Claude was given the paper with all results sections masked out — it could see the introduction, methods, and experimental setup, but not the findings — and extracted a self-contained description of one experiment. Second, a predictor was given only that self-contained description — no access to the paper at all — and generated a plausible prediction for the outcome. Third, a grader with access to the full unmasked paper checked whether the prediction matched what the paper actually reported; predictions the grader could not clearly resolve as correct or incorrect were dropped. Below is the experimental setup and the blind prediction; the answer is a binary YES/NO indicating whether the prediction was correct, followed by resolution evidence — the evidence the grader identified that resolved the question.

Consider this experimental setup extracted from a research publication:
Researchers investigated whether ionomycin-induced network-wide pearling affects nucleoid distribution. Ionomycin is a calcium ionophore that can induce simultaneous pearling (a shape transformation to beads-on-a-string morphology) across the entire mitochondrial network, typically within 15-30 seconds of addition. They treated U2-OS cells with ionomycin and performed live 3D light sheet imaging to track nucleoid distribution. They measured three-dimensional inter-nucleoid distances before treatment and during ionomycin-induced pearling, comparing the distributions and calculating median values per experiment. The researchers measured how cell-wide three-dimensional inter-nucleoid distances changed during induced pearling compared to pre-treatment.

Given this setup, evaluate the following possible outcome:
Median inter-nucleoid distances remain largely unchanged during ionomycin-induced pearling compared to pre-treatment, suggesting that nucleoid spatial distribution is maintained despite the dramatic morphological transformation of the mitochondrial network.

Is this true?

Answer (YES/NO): NO